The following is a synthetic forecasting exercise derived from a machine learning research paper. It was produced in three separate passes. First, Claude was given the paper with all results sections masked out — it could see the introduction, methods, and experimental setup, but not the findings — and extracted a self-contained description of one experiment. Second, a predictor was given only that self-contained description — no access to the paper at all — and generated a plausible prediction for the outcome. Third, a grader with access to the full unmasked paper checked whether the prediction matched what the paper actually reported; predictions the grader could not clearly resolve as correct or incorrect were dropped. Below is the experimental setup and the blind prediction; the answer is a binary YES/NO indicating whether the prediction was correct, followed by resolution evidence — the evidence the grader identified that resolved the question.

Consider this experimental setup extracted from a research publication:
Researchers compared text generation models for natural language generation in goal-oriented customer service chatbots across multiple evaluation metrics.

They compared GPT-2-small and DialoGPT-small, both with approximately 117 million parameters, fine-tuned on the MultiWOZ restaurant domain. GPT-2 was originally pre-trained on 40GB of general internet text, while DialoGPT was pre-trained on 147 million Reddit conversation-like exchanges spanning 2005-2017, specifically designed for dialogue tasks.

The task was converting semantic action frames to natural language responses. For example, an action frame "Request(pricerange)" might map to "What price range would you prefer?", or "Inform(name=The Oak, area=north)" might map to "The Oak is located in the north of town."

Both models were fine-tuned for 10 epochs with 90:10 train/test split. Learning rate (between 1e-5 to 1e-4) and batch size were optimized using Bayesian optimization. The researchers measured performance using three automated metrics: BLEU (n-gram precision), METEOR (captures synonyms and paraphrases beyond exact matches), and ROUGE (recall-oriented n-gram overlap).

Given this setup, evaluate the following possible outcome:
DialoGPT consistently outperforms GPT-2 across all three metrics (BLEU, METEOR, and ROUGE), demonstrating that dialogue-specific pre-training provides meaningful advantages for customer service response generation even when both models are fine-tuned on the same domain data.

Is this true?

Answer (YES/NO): NO